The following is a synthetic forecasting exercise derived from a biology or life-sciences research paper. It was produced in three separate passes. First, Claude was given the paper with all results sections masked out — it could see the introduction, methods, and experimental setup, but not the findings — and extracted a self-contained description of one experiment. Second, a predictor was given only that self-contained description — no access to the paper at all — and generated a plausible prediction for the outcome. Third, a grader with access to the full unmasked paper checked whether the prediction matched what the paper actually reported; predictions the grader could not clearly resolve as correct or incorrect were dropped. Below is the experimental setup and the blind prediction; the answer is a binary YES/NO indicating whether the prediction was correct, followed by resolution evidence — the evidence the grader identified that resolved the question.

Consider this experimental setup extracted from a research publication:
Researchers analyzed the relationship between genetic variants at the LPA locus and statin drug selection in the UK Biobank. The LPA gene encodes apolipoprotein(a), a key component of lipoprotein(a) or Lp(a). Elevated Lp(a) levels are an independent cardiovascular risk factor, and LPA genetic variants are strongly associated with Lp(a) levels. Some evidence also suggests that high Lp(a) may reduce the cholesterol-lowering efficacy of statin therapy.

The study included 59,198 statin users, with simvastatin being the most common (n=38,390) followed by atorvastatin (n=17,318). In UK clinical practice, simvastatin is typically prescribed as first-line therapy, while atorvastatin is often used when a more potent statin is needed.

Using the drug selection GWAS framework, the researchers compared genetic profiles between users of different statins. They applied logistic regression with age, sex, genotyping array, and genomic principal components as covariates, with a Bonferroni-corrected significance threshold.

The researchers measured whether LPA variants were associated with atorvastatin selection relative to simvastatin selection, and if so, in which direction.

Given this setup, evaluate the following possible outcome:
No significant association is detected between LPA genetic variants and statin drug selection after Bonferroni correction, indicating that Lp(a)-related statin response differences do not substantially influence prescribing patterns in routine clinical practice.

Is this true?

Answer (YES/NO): NO